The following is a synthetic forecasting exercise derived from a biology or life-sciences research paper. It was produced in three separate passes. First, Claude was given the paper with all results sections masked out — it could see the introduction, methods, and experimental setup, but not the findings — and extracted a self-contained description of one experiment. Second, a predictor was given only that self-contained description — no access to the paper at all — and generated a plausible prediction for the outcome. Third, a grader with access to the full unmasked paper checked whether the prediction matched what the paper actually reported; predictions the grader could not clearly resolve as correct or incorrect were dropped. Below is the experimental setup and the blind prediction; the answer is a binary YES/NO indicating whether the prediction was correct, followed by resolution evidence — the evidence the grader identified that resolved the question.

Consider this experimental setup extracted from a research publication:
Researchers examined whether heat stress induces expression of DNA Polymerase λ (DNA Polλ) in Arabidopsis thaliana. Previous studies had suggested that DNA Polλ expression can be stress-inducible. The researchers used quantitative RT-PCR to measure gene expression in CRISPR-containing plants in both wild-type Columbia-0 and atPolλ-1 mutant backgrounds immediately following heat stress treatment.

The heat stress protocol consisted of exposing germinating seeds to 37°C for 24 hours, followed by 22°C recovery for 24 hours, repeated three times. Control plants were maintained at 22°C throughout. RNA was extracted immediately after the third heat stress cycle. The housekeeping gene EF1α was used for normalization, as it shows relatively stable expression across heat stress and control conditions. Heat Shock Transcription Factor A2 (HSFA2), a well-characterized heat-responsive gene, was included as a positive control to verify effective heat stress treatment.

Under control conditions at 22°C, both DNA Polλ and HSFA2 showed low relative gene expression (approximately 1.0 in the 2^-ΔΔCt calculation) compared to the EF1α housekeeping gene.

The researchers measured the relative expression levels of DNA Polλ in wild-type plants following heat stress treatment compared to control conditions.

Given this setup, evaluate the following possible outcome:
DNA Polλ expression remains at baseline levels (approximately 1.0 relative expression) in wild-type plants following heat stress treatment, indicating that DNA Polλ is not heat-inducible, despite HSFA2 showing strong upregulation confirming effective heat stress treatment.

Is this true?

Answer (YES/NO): NO